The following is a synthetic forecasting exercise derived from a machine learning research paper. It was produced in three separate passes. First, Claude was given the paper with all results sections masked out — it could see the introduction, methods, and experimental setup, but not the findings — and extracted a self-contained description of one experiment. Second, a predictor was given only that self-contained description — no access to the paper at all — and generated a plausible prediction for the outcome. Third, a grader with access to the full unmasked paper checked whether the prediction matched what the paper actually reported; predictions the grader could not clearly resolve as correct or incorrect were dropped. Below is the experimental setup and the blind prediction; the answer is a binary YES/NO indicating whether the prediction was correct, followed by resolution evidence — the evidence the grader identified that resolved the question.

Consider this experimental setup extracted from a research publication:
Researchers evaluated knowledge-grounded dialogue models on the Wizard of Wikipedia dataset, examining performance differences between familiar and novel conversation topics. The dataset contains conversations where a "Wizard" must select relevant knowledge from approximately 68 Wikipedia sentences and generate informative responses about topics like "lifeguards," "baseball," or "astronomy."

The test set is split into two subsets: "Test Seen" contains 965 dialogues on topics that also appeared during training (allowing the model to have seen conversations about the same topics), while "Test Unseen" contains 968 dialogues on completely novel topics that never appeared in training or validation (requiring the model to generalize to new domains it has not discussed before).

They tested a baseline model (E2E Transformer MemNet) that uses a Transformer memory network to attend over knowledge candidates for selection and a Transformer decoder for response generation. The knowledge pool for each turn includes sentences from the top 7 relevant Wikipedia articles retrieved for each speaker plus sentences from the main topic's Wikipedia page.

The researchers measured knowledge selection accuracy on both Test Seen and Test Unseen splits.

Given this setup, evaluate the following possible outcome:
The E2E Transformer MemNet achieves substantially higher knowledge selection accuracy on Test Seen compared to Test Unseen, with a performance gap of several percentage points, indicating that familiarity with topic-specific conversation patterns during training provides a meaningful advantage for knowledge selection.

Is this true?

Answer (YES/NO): YES